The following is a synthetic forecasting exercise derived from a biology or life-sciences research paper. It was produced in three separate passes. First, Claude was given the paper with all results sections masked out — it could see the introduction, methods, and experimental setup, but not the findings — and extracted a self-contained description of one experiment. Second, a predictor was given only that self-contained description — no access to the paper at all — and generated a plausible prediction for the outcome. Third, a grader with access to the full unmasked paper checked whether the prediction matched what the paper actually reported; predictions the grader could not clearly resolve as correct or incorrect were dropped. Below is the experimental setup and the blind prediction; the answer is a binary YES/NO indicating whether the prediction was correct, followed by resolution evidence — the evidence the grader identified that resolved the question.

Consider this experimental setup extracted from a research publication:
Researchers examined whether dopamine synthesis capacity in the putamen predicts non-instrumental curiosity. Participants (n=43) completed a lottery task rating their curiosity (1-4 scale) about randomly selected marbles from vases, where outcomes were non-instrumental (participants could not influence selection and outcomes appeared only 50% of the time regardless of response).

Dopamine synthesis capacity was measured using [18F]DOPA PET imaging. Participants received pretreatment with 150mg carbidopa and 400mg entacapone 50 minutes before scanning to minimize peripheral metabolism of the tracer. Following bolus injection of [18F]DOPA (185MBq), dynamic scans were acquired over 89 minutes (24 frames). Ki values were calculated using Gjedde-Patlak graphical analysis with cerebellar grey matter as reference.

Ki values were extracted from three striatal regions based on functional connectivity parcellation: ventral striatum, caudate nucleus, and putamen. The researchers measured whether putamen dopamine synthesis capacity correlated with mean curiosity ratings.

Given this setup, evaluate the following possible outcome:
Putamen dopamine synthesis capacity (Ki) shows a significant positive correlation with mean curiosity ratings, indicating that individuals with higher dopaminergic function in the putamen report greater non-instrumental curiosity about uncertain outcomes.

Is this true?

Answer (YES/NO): NO